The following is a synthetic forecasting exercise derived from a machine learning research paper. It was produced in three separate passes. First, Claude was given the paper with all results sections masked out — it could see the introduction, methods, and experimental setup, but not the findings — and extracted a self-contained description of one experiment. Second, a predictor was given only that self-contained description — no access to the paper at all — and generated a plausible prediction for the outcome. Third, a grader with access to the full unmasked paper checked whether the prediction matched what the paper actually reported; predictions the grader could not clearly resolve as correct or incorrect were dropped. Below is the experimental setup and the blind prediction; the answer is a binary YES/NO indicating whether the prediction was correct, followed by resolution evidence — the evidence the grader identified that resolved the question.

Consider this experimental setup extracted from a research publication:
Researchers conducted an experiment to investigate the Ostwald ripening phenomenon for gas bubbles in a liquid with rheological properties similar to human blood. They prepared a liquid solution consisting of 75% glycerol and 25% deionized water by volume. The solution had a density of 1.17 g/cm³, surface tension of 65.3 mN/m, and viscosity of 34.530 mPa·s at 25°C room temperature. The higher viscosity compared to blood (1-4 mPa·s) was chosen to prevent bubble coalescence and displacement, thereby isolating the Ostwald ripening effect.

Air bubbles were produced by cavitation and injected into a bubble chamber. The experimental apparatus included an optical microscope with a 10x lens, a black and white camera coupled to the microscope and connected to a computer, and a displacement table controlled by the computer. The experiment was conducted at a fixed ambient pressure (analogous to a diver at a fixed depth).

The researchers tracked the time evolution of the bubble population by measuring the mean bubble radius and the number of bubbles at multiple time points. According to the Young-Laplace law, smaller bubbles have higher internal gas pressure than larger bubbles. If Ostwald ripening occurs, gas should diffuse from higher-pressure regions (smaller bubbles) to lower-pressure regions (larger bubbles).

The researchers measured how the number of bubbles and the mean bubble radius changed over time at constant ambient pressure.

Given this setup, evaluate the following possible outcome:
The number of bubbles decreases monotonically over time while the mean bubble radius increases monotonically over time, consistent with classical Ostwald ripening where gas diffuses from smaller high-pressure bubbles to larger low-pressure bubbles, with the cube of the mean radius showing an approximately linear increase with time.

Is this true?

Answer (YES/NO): NO